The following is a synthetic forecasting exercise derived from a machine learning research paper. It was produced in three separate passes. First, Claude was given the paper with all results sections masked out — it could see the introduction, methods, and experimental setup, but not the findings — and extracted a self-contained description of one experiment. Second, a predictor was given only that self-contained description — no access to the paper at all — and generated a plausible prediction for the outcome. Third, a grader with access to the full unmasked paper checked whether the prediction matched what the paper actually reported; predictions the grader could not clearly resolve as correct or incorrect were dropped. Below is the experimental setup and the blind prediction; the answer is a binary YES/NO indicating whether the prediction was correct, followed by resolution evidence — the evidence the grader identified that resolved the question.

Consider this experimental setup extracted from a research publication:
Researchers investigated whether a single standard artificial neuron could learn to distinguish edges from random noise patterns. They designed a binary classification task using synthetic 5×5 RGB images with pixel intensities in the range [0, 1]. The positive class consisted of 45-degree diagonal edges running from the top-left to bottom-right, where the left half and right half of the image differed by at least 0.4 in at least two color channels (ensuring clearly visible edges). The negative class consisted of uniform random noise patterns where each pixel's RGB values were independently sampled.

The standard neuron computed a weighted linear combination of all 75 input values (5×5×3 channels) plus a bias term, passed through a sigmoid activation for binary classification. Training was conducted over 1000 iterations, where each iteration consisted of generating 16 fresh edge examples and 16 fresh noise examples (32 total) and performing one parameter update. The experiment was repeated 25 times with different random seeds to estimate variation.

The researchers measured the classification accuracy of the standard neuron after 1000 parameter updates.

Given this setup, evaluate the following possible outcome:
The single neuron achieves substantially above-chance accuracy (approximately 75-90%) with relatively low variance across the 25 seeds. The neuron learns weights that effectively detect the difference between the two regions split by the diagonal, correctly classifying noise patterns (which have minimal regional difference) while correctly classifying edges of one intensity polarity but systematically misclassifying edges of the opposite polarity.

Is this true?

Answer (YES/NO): NO